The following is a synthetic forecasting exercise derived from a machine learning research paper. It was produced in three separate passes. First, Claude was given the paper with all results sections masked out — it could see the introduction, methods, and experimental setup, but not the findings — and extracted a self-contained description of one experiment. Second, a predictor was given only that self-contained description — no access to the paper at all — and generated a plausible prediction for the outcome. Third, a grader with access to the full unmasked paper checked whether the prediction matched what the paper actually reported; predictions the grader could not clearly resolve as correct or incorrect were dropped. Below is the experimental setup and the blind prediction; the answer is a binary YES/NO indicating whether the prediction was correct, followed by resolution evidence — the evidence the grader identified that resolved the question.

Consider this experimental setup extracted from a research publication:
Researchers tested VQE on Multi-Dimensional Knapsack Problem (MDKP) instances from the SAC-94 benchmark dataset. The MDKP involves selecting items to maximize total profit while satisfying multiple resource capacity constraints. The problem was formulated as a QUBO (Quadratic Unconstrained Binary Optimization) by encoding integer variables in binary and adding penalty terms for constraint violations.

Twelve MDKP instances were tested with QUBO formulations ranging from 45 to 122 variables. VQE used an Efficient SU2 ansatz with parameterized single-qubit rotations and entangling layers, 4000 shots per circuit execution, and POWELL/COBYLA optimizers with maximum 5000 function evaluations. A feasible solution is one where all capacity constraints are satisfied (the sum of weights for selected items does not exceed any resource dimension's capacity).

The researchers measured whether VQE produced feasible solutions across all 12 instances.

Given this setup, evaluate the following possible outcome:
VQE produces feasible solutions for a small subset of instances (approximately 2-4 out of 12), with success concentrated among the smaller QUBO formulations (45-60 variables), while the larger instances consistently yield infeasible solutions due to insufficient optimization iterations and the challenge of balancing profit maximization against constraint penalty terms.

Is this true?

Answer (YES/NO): NO